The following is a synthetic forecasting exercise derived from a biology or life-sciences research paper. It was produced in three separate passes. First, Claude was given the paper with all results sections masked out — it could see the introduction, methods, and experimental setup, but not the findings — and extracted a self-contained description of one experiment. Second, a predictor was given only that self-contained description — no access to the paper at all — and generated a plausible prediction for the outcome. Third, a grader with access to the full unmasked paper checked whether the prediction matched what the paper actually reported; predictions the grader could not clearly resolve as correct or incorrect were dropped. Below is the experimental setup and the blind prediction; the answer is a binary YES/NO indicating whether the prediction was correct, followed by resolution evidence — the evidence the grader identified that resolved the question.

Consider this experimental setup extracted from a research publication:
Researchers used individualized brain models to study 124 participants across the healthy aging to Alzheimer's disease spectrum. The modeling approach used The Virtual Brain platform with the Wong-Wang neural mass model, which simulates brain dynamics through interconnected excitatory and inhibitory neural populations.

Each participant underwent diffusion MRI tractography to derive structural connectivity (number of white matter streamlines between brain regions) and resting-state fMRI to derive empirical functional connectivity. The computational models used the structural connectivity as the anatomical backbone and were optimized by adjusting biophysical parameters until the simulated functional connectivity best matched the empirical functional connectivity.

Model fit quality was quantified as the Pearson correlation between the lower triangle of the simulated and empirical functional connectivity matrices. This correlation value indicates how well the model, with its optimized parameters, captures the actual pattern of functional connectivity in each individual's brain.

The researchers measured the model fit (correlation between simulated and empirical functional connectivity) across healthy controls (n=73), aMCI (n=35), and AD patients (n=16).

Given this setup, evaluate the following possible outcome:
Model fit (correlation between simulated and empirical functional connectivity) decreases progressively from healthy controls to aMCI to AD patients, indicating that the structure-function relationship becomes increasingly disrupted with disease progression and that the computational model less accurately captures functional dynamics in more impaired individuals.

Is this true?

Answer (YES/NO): NO